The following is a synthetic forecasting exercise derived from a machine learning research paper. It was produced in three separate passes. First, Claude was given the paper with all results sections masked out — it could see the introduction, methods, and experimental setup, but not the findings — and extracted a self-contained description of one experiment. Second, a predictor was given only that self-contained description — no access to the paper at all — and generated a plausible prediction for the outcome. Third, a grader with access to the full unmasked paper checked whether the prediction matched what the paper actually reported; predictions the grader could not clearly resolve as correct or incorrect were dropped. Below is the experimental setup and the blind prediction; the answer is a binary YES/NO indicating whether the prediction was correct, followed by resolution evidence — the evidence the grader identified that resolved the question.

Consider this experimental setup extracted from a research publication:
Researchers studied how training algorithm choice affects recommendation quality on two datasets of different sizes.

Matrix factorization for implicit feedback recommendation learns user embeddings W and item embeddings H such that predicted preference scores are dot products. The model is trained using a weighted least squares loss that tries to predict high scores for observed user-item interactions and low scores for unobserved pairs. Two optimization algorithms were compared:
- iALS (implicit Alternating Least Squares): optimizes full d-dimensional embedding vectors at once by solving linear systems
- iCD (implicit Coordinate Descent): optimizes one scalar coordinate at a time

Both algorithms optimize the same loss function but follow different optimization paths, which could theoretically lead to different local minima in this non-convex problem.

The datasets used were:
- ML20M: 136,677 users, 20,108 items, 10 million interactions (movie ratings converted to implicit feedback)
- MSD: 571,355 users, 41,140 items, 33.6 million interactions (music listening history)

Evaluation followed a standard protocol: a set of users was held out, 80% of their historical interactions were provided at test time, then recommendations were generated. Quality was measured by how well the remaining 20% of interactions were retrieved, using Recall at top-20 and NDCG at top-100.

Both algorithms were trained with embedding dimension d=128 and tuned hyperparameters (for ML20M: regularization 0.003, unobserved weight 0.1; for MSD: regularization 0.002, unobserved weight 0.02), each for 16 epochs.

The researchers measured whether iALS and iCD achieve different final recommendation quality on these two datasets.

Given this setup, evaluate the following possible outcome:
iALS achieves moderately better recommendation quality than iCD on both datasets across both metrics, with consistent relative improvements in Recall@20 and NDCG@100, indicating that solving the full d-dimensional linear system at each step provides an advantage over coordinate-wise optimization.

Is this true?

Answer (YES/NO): NO